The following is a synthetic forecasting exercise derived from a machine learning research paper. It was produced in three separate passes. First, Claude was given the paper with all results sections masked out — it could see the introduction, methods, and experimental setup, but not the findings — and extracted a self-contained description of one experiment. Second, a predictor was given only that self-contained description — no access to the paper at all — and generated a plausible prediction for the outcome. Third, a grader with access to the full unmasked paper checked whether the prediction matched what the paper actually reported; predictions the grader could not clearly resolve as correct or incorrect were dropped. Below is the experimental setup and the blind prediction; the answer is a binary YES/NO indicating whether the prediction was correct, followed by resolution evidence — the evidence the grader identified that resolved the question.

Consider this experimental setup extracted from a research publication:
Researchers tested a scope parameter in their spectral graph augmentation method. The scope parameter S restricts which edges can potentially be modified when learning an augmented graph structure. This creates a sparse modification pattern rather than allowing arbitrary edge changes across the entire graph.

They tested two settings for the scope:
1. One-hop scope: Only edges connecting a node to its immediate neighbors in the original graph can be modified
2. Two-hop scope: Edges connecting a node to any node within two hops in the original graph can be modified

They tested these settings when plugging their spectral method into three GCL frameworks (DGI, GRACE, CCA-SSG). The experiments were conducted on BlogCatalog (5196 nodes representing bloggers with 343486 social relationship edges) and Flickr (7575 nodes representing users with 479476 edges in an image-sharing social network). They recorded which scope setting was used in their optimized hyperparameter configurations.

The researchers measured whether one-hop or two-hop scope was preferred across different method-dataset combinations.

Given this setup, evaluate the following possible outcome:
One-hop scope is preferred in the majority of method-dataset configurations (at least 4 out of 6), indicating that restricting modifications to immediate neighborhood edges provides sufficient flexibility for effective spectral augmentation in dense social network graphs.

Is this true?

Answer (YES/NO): YES